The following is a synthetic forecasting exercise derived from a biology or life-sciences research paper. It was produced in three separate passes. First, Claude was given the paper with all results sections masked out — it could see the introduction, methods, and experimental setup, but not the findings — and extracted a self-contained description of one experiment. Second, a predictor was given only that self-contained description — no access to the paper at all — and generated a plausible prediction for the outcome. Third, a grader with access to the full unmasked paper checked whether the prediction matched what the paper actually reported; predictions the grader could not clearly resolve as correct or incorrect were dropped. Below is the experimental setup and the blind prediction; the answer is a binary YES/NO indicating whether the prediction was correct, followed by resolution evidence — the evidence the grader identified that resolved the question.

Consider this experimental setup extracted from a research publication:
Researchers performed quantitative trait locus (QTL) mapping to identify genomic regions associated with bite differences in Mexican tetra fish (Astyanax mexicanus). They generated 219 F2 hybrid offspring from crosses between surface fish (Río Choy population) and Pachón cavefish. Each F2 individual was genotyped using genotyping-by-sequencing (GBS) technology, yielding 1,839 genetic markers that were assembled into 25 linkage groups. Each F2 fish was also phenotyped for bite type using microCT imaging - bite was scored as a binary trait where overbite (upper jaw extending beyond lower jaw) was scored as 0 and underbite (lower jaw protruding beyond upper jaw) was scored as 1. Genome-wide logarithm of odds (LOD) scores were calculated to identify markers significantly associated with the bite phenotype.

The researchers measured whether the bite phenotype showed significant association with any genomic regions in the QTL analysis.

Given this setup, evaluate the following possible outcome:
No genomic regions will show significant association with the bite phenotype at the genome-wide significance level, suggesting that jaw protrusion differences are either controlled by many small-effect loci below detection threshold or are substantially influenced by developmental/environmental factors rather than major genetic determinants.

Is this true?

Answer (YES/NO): NO